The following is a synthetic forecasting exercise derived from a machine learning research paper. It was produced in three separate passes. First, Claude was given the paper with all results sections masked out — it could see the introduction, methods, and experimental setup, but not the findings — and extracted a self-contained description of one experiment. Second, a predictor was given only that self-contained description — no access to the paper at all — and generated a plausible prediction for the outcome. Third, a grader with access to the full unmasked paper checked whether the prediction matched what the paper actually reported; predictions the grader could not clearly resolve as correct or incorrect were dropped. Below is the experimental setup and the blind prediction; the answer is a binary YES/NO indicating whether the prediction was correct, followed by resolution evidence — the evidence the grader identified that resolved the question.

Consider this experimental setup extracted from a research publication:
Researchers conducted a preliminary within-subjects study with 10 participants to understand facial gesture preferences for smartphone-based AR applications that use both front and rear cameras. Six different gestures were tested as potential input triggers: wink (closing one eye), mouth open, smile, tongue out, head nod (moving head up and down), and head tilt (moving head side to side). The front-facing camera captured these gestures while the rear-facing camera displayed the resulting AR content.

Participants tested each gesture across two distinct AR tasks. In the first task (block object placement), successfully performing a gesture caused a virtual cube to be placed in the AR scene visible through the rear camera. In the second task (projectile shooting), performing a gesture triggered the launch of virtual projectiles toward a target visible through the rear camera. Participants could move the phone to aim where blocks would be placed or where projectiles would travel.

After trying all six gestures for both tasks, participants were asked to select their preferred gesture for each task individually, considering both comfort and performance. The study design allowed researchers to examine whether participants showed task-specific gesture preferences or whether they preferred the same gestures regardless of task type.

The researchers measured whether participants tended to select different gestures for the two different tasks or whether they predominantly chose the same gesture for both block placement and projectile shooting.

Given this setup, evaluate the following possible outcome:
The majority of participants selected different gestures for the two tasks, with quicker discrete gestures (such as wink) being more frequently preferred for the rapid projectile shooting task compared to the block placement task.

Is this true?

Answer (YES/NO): YES